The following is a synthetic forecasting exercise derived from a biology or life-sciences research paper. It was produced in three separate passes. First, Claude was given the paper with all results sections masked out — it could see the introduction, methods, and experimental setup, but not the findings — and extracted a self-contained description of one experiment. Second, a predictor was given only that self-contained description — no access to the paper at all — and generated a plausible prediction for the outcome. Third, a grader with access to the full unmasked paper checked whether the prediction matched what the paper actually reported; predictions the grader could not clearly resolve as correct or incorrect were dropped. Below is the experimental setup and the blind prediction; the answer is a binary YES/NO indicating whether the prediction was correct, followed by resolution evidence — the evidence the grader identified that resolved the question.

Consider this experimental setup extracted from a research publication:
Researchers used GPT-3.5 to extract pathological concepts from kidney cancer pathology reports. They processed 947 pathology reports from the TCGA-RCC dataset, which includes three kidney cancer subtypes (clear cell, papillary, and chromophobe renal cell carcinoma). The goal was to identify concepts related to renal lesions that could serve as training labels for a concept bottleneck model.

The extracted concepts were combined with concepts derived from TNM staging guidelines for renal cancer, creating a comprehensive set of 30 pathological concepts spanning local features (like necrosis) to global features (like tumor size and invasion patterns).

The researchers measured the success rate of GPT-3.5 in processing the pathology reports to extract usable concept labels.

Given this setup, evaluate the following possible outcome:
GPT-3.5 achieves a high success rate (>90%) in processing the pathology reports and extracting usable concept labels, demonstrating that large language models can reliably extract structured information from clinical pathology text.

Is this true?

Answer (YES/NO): NO